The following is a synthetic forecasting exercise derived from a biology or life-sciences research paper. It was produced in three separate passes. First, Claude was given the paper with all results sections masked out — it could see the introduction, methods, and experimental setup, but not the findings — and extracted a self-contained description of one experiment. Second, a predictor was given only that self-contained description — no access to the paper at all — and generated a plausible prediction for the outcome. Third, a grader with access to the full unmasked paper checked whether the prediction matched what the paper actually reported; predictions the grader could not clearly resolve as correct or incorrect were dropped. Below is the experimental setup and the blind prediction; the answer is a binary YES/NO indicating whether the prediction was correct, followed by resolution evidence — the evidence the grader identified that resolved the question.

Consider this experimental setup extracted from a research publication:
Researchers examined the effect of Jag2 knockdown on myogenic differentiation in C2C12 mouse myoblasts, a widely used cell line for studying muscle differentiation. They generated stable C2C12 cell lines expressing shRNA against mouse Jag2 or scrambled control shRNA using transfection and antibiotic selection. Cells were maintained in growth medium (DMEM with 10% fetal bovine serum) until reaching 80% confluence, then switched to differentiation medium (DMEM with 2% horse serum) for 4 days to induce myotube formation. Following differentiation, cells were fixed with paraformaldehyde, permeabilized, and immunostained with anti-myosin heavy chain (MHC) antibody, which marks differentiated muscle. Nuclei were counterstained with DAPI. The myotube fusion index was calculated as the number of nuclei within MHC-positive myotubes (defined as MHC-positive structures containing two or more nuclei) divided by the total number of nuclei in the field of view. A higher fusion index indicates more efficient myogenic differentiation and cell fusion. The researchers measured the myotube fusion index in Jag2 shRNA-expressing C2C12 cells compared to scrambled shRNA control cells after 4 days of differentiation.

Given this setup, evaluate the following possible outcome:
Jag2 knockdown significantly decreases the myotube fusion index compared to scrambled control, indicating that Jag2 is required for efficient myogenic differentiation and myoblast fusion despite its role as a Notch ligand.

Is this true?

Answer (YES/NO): YES